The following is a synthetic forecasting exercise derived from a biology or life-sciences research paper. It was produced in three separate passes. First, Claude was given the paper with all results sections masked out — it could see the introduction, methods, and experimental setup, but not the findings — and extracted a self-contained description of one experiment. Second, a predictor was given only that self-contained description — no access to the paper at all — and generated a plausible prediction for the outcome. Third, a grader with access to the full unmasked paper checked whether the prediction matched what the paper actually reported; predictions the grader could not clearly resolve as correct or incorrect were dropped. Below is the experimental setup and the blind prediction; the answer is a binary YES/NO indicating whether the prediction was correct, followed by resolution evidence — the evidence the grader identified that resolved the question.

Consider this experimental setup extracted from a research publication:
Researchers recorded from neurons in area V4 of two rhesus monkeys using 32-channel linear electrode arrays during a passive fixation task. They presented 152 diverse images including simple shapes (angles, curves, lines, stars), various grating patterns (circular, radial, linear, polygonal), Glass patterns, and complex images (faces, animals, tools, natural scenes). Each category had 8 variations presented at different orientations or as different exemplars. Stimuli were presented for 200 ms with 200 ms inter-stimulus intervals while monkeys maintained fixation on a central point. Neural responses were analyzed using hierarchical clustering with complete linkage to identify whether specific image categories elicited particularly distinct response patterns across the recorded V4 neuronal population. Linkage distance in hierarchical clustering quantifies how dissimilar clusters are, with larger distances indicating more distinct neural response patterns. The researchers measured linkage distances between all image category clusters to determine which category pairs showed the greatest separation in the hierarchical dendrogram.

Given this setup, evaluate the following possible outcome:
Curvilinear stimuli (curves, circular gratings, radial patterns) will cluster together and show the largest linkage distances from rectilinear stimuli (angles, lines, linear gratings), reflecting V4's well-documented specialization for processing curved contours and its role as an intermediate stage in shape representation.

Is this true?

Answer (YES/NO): NO